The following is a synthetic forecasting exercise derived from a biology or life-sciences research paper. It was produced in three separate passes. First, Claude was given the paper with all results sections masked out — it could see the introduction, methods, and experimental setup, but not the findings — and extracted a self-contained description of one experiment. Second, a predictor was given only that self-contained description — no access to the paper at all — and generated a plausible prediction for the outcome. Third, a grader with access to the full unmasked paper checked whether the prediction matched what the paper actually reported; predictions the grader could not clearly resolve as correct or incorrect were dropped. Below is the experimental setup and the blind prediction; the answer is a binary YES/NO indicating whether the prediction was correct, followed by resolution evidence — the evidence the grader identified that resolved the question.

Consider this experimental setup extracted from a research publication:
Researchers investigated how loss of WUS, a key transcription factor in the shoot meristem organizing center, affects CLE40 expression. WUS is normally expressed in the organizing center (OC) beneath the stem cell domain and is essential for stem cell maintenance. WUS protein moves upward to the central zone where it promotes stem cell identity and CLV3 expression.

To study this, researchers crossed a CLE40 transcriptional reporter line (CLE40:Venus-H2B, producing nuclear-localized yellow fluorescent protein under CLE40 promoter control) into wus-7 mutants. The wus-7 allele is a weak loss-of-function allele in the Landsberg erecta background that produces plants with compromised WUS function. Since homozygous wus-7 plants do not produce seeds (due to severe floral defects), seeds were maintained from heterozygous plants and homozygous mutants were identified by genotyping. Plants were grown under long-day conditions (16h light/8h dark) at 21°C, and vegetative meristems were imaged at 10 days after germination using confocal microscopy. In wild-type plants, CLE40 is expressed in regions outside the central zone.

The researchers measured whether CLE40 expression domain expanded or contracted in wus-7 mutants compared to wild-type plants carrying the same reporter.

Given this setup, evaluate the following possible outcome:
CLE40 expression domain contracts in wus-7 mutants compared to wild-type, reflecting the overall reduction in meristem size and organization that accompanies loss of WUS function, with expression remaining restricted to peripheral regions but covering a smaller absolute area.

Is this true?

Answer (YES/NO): NO